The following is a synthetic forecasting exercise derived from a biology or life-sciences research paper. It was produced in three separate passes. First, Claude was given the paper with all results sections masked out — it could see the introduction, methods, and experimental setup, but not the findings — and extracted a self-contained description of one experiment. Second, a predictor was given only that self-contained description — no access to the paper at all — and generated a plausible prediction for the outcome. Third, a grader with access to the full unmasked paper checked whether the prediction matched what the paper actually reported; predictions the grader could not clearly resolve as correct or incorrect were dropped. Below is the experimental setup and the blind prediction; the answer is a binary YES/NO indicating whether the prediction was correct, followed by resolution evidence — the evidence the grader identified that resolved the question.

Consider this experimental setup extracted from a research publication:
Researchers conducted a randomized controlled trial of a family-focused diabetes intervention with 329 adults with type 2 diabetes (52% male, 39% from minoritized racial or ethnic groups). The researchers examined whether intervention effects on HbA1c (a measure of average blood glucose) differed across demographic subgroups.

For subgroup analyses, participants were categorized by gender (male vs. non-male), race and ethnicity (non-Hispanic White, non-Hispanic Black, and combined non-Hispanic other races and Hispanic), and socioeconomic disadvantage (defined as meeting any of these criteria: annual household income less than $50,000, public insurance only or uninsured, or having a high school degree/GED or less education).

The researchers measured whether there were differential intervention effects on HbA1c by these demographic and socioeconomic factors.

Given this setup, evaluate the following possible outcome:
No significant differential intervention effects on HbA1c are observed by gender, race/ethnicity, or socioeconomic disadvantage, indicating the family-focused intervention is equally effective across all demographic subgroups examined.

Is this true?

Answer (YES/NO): YES